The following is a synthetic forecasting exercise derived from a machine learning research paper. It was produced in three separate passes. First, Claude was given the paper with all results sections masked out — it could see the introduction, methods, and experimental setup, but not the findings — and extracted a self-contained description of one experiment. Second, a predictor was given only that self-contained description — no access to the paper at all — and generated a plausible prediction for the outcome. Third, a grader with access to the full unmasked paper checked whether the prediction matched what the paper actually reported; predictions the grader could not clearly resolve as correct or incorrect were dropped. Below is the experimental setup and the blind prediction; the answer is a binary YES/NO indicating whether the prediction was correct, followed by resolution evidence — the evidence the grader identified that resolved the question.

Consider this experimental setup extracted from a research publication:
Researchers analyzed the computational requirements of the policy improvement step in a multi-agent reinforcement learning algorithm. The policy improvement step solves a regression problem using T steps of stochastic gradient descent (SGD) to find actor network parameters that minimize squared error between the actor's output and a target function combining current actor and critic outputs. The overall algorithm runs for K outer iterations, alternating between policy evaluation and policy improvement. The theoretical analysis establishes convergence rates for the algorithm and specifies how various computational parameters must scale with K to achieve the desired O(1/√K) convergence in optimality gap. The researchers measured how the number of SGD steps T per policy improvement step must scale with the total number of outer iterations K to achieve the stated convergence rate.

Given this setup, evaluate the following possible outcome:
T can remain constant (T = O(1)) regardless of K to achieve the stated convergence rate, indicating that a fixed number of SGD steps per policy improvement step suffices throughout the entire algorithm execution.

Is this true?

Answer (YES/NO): NO